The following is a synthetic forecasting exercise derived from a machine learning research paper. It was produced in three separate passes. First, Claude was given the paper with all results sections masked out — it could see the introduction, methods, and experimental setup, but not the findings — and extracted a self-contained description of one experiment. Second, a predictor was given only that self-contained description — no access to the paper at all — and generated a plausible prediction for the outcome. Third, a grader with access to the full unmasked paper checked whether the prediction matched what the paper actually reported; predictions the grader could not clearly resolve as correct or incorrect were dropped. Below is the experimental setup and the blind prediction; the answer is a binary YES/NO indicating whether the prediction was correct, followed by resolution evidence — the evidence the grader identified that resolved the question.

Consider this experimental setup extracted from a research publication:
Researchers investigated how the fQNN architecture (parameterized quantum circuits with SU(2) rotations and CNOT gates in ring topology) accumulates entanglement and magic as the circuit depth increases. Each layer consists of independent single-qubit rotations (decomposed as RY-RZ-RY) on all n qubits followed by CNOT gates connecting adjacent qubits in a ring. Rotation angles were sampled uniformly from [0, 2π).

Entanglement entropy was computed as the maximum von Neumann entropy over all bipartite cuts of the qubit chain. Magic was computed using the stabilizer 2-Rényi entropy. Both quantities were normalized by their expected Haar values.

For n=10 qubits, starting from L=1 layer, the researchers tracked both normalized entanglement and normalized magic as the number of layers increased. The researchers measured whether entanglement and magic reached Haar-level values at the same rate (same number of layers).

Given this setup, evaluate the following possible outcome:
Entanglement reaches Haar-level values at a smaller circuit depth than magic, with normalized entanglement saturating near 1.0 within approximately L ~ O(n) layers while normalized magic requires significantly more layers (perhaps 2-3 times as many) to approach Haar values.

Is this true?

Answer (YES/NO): NO